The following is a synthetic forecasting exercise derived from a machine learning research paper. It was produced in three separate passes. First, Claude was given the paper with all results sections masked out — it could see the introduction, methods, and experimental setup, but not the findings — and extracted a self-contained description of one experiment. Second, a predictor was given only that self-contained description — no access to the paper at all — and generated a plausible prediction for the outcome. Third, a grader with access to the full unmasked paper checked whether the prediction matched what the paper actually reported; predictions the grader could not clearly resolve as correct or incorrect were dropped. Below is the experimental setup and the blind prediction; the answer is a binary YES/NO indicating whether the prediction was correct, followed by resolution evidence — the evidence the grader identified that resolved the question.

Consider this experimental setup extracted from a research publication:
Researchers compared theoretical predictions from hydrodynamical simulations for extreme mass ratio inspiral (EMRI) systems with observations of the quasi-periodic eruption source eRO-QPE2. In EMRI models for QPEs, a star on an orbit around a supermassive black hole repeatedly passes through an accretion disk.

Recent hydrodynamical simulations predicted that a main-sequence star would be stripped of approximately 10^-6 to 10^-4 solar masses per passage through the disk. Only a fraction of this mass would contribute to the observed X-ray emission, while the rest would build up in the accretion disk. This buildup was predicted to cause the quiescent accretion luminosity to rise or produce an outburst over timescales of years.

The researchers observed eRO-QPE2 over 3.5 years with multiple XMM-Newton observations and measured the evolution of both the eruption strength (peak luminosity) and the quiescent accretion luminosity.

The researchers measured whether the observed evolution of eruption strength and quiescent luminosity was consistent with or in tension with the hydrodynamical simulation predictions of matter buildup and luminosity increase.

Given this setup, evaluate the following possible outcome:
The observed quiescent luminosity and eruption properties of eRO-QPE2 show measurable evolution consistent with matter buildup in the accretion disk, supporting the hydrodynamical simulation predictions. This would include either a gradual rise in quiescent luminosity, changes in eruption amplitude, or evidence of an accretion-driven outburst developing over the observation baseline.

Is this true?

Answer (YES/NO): NO